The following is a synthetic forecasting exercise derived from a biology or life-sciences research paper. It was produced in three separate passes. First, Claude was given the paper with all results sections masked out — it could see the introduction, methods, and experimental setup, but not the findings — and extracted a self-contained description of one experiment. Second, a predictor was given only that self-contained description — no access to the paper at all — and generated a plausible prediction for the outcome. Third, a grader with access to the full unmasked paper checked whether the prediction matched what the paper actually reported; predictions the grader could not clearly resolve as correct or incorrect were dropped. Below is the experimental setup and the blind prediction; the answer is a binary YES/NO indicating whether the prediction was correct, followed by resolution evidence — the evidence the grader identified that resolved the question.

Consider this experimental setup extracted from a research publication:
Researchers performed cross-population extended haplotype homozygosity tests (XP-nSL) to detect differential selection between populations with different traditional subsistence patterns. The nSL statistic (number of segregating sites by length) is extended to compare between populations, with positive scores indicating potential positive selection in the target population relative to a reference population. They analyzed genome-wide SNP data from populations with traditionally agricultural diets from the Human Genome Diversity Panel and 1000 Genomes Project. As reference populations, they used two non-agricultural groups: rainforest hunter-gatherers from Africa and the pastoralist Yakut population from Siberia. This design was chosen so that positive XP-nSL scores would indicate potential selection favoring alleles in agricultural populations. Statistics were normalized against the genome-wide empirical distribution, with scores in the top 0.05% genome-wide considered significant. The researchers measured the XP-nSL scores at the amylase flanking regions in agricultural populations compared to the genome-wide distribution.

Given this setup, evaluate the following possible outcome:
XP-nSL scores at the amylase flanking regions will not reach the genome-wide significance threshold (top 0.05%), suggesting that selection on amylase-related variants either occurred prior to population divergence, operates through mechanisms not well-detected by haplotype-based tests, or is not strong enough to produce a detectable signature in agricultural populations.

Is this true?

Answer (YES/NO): YES